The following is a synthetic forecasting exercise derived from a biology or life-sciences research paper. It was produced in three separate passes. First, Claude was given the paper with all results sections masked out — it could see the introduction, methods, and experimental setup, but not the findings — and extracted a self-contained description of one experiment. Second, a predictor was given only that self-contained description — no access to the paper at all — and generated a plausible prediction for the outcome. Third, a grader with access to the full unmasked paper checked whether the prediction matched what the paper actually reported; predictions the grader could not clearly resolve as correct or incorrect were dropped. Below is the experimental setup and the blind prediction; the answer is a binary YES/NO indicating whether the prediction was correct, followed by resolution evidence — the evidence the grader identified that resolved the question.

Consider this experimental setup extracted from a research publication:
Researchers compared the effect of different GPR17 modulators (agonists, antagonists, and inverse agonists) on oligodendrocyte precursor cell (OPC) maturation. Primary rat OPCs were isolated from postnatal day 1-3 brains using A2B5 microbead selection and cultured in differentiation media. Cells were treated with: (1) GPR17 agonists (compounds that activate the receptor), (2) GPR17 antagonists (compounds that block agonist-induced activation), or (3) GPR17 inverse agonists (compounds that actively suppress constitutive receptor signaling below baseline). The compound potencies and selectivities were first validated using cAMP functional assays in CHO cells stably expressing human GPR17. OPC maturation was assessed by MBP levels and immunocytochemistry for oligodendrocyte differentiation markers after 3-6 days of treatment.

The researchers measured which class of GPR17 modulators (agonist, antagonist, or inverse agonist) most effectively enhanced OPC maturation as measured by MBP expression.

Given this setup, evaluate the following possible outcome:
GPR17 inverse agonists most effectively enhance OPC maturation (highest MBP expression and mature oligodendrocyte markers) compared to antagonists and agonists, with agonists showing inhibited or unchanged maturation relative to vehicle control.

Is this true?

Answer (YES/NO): NO